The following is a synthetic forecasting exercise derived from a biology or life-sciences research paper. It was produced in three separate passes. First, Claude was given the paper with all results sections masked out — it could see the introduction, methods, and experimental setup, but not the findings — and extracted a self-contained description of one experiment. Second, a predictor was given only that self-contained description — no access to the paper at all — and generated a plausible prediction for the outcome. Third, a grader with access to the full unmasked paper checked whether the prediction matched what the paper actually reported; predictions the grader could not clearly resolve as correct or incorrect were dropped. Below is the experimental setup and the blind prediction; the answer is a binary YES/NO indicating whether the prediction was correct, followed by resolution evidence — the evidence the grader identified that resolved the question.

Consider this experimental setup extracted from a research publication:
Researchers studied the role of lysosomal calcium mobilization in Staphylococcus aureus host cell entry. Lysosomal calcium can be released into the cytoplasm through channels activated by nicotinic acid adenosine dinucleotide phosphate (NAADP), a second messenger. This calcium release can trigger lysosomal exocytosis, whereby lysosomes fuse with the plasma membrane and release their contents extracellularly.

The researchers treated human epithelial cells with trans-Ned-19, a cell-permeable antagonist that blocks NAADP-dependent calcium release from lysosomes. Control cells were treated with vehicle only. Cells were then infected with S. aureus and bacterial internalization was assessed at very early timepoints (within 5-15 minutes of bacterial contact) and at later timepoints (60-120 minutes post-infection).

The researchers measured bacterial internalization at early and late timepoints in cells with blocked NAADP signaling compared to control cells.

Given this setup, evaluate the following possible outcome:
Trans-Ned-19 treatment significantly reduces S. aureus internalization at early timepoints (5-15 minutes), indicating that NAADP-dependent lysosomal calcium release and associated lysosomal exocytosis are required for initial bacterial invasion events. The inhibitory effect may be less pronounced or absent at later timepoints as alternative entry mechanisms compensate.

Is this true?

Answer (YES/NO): YES